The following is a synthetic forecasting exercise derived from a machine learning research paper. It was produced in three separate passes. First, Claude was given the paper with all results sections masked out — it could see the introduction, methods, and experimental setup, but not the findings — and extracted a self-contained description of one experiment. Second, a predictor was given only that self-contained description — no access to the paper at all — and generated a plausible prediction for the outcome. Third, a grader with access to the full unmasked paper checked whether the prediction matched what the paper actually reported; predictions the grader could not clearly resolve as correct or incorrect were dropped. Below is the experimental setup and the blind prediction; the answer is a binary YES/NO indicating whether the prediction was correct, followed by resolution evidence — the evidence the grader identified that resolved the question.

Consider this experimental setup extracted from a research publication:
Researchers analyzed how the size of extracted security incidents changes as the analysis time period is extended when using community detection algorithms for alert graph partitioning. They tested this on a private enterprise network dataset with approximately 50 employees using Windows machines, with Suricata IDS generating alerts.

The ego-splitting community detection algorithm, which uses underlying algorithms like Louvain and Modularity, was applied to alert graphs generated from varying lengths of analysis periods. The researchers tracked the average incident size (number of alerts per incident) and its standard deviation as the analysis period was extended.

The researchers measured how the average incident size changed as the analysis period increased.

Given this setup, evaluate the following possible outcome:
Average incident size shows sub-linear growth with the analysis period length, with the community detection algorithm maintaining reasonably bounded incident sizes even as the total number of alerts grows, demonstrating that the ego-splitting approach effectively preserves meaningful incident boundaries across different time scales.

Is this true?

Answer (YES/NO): NO